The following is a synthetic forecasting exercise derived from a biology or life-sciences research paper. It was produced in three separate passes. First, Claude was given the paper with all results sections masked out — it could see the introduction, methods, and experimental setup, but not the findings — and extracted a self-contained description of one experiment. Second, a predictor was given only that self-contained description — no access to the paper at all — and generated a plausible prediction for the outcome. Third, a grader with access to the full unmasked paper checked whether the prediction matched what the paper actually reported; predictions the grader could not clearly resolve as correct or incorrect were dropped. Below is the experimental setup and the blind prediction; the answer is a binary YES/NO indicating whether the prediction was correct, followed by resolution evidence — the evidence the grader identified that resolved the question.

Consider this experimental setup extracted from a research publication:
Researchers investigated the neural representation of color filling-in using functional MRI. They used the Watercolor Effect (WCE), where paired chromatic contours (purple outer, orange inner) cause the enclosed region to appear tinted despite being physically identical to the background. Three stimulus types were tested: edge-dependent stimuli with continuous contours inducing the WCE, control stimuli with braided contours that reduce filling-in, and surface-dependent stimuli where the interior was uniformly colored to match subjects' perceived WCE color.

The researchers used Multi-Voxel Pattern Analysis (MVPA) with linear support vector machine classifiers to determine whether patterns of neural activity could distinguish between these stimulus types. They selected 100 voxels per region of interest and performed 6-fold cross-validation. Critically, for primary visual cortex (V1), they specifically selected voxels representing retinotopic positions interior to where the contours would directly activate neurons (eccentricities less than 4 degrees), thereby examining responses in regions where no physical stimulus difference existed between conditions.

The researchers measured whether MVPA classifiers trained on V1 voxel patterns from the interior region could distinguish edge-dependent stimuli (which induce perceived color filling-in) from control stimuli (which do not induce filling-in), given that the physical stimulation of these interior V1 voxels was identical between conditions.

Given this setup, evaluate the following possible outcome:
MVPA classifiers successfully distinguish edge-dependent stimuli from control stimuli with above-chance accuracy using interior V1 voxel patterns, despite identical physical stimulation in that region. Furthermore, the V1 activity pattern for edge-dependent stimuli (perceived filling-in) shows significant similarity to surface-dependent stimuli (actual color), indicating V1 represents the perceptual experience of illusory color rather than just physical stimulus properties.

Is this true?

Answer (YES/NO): NO